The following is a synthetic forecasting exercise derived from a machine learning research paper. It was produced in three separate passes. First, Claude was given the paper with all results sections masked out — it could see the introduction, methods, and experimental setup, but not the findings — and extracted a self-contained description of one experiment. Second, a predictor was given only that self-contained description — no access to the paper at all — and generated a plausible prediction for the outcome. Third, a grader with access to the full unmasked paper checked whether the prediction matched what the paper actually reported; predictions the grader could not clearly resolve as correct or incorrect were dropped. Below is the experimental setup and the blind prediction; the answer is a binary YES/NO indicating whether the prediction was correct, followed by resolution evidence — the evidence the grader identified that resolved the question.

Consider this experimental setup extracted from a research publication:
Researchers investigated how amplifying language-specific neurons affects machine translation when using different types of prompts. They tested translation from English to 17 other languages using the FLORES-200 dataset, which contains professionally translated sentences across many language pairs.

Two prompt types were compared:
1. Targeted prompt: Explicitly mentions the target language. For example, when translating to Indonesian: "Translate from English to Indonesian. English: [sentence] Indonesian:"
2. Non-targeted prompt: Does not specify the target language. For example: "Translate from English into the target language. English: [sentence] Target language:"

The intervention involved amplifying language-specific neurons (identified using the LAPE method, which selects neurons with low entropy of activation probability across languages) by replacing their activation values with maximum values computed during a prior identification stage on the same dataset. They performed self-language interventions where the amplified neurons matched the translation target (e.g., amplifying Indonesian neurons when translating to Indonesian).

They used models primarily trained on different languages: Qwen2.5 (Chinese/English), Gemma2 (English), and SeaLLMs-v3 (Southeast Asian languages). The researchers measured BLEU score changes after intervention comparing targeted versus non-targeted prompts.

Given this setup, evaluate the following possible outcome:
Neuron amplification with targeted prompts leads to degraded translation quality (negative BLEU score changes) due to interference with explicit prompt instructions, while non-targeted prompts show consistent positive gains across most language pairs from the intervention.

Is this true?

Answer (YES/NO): NO